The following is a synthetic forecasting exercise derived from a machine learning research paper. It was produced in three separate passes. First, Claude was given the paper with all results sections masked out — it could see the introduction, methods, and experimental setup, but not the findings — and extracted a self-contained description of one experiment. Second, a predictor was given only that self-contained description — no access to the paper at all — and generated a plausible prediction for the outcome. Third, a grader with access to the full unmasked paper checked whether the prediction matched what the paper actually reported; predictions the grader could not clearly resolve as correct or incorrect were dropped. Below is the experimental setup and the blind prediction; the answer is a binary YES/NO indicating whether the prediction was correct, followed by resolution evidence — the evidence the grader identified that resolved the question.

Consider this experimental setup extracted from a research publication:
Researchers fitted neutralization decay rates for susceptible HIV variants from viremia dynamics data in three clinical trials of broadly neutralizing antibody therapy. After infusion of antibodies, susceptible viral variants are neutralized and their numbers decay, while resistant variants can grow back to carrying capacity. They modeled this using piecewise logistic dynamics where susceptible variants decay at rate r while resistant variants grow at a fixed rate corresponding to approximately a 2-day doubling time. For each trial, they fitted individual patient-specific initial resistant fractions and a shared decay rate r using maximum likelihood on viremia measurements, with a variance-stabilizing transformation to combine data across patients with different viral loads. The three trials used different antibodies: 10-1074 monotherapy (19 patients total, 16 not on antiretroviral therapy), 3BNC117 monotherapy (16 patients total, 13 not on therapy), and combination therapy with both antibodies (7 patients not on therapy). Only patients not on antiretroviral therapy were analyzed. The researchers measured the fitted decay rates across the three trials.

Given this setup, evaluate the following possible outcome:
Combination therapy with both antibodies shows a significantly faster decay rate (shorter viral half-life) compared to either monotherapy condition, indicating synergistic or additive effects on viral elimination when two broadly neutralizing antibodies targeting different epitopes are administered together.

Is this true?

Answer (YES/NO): NO